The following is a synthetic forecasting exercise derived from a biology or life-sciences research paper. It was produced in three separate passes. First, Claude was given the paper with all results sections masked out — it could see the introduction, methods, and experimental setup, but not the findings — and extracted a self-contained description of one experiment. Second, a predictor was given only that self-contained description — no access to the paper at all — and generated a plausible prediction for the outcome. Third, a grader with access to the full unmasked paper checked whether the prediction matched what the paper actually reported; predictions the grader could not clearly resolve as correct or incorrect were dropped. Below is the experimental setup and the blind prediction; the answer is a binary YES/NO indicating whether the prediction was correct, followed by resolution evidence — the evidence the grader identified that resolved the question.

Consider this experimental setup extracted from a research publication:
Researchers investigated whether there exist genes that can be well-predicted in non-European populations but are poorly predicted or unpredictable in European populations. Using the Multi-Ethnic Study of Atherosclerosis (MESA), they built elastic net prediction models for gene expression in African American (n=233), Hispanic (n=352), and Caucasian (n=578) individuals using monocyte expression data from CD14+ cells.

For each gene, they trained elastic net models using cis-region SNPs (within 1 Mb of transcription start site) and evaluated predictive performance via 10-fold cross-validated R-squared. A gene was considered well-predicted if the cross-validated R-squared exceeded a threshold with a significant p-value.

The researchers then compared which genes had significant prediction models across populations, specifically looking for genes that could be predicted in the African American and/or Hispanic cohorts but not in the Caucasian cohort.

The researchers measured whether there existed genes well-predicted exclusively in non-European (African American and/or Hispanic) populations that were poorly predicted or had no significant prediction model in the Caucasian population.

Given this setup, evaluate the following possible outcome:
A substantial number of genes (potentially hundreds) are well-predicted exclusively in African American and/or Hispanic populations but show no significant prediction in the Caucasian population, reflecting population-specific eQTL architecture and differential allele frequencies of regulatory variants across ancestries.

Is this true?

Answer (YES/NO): NO